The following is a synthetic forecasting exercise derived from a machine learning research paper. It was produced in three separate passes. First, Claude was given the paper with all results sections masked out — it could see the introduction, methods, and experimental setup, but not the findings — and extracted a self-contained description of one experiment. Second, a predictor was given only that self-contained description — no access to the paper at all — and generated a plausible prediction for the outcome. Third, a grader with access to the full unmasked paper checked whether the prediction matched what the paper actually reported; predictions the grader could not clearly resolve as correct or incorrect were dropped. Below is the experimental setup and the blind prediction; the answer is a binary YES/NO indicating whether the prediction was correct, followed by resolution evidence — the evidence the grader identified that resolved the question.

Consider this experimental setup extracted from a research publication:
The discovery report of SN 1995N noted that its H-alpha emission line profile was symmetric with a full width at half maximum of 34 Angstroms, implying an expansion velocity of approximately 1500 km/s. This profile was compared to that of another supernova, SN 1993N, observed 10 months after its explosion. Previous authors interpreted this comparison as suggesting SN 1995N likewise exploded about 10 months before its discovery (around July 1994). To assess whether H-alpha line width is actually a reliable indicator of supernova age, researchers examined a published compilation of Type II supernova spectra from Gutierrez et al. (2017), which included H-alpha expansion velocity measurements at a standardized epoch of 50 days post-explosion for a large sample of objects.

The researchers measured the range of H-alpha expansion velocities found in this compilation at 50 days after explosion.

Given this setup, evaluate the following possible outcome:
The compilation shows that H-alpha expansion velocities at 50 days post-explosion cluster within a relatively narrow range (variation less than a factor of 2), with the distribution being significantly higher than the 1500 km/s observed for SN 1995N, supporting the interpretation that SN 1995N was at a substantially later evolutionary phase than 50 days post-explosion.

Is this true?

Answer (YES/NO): NO